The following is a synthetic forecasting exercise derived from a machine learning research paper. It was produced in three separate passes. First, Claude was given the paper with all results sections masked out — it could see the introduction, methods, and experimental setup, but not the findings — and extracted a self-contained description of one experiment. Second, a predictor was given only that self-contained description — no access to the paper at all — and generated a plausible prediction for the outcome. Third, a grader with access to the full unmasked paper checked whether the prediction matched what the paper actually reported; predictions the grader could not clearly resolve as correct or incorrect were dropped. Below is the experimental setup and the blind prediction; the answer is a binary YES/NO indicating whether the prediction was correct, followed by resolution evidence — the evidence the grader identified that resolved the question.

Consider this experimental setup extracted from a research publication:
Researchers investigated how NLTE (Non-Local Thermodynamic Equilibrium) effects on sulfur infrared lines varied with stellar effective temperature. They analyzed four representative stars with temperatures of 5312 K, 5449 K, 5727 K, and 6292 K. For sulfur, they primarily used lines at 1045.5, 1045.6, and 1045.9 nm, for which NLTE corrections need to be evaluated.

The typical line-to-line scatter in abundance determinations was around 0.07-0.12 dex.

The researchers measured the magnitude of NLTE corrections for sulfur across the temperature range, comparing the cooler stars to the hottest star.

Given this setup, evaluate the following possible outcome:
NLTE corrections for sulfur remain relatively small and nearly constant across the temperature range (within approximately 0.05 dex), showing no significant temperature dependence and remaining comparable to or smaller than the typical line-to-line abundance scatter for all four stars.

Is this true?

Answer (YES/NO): NO